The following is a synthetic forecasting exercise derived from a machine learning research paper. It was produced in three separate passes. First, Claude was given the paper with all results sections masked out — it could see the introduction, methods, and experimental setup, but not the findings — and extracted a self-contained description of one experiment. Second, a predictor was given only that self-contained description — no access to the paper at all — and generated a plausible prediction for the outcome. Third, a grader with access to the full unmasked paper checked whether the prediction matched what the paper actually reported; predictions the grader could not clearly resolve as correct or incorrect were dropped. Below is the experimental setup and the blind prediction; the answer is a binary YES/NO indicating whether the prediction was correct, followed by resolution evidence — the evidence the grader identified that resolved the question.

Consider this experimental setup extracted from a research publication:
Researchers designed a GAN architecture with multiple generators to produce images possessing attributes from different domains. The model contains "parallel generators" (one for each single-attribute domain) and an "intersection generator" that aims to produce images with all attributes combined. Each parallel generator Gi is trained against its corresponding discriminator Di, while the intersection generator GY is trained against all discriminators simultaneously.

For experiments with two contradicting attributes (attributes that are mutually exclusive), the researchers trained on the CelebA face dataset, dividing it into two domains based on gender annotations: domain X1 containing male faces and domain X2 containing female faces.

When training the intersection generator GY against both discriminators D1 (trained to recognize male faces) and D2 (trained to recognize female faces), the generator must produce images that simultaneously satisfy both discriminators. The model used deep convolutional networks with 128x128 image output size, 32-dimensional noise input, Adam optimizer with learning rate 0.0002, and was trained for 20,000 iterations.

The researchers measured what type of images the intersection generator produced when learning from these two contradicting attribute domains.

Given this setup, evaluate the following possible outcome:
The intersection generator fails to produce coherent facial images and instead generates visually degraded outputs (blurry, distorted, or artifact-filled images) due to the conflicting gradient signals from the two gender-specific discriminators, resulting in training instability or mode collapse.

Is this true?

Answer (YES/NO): NO